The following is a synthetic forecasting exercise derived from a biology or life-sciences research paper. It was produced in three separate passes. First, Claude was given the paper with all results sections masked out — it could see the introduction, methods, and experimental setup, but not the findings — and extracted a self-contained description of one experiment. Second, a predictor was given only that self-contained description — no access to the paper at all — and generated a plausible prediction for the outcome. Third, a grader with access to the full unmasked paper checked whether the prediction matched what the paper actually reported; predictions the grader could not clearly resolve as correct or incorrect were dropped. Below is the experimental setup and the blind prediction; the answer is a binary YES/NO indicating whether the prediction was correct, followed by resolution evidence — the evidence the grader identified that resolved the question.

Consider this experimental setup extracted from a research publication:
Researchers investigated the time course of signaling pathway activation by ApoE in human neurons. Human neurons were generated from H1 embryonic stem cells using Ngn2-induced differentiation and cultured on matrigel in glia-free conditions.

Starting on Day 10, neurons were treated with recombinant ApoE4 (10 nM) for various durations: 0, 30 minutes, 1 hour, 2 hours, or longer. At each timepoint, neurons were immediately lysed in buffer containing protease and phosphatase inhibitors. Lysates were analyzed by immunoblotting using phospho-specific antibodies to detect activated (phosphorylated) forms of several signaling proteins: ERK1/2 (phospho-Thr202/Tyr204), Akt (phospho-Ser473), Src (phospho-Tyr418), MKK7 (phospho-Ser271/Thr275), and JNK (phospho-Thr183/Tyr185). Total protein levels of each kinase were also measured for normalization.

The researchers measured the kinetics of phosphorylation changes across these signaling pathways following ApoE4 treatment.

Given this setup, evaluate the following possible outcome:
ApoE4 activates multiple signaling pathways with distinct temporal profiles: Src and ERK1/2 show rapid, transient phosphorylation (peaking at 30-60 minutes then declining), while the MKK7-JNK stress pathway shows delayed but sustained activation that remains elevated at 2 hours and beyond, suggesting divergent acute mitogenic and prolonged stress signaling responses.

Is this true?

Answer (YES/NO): NO